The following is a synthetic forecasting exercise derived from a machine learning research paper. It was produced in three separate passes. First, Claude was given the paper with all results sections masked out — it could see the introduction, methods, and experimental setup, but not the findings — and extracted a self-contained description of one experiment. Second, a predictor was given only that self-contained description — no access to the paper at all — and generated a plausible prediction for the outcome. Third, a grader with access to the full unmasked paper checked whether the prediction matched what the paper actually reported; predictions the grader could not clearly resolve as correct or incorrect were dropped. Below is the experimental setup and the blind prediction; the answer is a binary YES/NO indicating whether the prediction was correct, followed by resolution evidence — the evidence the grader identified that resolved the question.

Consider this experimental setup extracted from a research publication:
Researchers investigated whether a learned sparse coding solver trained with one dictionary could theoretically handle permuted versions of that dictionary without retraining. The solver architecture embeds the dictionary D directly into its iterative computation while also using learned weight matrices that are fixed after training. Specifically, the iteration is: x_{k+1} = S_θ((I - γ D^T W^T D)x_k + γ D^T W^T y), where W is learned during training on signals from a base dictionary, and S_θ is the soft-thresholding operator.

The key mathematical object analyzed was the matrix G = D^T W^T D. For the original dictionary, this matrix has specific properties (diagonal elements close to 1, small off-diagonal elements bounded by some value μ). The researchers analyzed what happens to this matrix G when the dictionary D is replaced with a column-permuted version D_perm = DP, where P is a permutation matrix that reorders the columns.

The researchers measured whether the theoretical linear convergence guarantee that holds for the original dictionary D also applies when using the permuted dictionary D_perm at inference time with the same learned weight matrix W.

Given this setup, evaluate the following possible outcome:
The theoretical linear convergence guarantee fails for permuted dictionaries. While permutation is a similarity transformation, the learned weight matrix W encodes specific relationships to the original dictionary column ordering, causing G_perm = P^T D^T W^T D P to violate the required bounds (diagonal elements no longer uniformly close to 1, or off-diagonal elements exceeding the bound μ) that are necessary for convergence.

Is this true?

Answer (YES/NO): NO